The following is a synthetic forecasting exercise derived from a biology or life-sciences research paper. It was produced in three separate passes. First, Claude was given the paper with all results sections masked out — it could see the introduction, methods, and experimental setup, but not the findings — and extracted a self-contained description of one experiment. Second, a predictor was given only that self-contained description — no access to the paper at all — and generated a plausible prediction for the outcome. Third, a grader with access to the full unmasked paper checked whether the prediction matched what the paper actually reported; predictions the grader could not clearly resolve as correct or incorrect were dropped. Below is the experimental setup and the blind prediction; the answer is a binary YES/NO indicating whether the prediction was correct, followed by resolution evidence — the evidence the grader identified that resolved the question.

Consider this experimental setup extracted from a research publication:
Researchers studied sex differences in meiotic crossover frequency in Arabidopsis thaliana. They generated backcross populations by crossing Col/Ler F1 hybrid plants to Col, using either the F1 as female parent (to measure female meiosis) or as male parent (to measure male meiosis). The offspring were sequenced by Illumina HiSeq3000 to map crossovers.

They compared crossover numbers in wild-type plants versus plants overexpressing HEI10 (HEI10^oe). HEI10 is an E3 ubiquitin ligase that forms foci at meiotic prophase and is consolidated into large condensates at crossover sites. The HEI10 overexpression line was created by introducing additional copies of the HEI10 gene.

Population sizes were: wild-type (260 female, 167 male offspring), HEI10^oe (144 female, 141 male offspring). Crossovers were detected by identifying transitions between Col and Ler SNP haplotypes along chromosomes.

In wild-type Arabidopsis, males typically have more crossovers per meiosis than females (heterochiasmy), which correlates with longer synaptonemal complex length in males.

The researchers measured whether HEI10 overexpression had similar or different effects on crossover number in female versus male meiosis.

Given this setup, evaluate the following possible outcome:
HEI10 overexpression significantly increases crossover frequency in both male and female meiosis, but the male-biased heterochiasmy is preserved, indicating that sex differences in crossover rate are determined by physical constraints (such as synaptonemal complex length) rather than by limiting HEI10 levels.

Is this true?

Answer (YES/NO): YES